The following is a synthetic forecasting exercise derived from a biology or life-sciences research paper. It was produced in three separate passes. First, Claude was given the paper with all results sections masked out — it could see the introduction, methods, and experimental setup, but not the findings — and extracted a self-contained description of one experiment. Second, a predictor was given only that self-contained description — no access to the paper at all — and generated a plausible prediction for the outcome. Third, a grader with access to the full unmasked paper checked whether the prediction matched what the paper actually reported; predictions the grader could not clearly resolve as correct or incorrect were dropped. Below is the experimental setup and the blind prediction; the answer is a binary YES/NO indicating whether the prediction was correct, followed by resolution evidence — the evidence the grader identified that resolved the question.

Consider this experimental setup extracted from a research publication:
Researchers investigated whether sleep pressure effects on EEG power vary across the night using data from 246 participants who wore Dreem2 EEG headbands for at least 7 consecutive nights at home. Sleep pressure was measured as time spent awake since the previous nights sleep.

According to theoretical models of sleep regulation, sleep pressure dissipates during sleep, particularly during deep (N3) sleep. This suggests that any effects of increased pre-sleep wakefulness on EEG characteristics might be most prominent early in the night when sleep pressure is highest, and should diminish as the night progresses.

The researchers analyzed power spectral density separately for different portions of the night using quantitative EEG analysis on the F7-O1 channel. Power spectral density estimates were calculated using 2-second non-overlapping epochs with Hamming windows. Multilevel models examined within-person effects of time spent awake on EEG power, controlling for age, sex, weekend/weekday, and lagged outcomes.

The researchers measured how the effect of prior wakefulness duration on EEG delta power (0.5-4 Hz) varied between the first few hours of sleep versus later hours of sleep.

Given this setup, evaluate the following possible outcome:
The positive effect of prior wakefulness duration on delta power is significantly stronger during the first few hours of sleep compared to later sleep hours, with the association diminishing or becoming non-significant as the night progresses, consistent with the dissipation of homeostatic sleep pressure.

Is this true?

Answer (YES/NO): YES